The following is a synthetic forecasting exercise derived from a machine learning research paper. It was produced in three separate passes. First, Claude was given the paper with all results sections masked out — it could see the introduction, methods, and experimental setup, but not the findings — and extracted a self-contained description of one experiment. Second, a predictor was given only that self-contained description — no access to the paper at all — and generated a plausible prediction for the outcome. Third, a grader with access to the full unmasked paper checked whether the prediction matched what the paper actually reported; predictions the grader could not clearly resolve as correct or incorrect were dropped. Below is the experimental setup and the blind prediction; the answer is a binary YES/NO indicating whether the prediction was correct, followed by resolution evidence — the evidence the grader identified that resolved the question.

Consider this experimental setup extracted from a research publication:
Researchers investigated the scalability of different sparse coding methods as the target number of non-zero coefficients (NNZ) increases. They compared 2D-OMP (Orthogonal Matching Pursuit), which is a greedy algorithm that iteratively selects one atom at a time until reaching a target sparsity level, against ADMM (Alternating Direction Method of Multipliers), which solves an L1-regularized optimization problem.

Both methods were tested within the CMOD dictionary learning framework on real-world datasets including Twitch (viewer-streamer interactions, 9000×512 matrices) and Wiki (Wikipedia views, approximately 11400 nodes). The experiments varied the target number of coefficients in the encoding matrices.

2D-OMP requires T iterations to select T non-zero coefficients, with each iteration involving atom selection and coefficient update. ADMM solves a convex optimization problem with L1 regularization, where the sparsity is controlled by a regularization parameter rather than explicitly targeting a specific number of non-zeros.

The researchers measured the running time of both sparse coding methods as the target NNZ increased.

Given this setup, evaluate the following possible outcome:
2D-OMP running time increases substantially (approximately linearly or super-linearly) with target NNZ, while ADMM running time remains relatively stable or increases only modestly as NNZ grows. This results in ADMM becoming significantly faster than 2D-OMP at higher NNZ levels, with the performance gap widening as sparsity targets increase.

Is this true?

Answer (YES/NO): YES